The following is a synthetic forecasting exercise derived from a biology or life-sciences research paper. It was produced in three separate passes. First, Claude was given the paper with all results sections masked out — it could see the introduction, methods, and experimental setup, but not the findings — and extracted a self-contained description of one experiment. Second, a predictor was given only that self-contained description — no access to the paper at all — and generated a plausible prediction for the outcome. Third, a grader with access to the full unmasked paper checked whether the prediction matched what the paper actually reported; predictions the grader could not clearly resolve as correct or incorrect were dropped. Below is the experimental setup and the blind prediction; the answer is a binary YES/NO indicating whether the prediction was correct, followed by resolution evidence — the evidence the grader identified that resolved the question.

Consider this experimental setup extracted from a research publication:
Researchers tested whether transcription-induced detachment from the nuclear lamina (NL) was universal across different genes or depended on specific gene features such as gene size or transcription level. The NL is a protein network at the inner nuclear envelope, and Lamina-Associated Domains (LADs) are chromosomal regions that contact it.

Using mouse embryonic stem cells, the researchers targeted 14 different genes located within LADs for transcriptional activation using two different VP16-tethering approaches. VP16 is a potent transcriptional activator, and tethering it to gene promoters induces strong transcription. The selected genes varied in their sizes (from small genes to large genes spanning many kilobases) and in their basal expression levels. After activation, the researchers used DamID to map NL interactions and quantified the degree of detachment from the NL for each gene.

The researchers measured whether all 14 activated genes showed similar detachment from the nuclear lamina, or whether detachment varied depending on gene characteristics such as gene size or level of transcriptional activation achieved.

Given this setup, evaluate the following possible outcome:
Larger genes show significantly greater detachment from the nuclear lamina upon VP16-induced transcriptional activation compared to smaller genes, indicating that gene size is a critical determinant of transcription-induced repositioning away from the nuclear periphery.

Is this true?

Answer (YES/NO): NO